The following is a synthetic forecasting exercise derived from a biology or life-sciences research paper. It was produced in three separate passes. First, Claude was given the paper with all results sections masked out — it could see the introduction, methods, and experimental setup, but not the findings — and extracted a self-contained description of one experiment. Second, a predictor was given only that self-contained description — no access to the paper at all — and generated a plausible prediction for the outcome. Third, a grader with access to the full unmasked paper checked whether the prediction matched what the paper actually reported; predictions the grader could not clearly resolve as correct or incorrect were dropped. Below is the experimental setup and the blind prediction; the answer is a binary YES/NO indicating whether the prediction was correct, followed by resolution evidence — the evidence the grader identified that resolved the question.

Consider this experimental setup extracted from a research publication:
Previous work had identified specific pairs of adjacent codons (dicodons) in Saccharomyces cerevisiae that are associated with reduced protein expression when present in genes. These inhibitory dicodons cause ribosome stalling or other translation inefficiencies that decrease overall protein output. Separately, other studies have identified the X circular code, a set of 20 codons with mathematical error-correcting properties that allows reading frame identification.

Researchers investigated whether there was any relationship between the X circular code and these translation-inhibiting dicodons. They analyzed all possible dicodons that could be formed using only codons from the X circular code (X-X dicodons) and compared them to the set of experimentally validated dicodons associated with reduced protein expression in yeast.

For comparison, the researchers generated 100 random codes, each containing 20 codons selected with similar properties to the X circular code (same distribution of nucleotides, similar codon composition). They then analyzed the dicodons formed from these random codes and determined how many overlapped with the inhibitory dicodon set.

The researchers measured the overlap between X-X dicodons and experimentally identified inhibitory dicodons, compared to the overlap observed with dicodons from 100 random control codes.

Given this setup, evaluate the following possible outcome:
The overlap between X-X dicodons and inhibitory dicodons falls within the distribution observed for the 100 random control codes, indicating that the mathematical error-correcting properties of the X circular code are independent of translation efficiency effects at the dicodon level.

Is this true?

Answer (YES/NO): NO